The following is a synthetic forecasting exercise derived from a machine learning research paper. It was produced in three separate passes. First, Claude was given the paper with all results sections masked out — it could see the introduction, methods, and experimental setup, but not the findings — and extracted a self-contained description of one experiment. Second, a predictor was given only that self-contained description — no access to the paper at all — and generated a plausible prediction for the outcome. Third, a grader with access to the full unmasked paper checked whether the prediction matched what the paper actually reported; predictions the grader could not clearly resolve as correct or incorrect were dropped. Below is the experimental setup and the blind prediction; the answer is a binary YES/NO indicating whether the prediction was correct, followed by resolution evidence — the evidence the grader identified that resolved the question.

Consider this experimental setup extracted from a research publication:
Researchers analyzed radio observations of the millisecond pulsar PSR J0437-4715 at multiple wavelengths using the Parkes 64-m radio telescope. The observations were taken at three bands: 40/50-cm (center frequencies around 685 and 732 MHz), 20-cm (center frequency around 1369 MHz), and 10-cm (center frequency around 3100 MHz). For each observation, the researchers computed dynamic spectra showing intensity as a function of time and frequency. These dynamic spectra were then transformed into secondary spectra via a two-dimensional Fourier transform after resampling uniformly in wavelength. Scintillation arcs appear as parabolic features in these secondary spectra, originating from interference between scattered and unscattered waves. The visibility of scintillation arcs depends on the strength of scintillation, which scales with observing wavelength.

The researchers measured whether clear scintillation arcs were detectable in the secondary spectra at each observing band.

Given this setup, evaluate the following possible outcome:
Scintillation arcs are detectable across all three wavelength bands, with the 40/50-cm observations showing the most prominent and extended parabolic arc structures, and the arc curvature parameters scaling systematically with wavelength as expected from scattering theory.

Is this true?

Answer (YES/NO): NO